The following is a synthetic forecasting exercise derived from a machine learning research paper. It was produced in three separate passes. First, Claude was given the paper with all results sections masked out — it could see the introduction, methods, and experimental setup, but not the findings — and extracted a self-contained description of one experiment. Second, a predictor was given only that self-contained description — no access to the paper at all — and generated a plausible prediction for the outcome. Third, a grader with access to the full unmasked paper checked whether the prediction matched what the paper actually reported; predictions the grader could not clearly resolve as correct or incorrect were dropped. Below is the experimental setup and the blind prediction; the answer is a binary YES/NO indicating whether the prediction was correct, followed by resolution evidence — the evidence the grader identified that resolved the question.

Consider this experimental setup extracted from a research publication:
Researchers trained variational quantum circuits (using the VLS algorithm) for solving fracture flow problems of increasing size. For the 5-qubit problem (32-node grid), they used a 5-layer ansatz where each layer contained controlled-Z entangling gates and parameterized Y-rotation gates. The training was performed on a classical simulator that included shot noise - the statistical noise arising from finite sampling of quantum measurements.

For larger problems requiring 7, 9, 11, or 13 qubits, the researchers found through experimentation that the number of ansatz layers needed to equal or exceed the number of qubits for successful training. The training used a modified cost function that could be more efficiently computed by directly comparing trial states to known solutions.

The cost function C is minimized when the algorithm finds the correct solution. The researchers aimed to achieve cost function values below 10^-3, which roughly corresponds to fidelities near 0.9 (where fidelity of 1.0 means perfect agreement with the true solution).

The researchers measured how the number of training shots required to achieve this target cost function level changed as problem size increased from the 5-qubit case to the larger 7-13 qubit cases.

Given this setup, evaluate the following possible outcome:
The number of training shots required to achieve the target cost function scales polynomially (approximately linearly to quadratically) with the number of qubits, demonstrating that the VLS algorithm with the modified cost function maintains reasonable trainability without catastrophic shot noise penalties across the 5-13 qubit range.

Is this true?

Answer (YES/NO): NO